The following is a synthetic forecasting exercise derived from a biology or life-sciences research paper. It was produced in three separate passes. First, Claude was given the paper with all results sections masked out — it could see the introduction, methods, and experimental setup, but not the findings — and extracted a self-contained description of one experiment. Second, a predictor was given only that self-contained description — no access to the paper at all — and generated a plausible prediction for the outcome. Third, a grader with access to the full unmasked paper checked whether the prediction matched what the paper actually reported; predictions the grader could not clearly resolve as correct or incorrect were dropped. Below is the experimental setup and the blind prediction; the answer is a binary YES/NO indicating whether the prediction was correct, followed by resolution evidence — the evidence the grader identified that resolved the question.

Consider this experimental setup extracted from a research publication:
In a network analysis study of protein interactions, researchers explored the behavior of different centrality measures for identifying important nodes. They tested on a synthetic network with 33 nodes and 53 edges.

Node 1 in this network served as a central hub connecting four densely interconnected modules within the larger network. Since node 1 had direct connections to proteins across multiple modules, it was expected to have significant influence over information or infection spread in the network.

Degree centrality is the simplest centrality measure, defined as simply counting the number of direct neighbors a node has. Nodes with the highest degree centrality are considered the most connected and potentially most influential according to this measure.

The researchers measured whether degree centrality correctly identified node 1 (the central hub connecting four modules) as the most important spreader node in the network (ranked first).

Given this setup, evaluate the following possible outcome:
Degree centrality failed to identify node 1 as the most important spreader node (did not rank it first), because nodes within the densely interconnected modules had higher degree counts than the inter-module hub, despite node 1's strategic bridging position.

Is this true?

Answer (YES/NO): YES